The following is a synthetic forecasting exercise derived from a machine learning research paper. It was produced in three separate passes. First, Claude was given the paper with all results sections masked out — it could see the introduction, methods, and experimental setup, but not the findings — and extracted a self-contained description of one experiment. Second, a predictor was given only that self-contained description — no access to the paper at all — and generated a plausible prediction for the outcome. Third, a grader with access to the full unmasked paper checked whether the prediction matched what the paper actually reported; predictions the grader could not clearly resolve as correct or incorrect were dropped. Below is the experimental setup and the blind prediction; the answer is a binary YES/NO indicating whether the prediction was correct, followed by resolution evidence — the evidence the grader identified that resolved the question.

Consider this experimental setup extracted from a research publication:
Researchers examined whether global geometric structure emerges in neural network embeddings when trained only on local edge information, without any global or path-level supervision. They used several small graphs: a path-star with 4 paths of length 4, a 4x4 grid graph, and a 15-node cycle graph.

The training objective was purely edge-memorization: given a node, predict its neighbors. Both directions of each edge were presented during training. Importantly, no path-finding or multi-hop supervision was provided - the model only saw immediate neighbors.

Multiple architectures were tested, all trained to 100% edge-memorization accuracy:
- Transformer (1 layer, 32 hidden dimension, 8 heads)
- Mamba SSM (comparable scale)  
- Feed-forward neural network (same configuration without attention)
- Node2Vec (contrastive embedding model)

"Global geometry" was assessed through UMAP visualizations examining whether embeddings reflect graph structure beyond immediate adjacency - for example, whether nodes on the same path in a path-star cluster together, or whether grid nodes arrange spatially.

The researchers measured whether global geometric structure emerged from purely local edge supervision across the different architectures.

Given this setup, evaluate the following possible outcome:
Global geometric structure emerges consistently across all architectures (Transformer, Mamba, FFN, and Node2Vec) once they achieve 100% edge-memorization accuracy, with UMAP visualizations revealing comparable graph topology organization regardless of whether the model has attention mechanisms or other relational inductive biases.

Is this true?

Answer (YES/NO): NO